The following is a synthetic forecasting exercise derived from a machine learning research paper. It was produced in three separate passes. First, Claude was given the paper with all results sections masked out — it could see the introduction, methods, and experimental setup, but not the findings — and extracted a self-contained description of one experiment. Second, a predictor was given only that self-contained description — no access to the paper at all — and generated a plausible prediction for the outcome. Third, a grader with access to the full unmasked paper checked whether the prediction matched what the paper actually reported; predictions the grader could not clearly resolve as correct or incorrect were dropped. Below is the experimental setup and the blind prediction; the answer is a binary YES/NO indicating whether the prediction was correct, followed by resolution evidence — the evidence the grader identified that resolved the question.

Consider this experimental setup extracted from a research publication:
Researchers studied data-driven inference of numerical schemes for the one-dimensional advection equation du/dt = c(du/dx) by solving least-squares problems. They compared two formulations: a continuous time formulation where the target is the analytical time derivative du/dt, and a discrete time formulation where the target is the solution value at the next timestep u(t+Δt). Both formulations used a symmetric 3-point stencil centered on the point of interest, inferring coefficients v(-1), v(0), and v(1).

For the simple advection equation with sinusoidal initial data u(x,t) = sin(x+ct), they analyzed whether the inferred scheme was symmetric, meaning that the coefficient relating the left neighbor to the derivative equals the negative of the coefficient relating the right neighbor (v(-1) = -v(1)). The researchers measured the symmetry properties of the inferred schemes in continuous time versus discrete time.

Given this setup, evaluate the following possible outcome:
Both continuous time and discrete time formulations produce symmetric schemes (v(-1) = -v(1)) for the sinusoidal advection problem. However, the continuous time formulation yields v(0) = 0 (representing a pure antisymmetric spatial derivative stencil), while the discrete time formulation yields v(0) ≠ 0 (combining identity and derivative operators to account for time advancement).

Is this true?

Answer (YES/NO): NO